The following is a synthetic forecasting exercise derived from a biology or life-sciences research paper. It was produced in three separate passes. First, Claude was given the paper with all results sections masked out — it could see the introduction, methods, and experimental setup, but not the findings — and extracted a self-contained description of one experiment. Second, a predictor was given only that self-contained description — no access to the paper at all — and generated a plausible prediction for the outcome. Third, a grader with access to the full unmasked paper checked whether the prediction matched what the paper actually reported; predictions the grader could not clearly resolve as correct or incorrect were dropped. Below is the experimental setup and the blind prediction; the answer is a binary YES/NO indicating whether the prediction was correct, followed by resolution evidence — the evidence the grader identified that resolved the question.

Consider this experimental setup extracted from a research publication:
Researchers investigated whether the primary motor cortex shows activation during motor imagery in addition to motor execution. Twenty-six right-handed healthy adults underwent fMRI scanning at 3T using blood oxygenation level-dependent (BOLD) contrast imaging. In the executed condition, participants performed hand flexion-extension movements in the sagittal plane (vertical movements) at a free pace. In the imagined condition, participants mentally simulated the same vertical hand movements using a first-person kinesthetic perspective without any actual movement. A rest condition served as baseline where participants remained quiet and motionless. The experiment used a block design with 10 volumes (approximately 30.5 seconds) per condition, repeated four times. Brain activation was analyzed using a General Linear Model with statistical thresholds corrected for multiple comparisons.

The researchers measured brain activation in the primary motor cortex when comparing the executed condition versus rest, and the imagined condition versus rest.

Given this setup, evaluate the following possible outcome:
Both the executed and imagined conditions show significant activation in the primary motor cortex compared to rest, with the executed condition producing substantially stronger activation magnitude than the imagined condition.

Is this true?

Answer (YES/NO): NO